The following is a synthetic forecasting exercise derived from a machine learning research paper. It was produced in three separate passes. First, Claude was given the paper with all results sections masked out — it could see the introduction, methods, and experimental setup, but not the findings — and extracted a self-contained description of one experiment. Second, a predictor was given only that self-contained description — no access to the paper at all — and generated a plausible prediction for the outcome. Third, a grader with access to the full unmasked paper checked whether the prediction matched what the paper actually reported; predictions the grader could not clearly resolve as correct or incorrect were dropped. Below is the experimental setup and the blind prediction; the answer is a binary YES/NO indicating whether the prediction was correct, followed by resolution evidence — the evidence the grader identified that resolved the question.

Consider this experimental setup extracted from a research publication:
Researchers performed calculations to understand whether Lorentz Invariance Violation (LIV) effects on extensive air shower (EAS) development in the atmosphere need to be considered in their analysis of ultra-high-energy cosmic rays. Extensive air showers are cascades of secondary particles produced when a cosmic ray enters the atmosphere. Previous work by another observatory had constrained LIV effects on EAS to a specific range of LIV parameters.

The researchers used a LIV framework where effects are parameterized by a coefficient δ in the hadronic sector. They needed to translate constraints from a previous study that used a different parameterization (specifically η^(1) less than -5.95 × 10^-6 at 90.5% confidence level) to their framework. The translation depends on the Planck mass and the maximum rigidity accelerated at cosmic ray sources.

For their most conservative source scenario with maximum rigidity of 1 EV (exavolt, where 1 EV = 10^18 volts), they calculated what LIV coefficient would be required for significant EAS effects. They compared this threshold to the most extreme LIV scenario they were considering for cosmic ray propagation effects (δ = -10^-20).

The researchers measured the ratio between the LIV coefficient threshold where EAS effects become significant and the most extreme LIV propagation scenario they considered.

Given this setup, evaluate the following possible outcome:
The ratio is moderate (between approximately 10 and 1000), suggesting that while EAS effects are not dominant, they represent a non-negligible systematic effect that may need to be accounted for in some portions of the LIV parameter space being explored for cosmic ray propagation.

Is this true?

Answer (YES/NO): NO